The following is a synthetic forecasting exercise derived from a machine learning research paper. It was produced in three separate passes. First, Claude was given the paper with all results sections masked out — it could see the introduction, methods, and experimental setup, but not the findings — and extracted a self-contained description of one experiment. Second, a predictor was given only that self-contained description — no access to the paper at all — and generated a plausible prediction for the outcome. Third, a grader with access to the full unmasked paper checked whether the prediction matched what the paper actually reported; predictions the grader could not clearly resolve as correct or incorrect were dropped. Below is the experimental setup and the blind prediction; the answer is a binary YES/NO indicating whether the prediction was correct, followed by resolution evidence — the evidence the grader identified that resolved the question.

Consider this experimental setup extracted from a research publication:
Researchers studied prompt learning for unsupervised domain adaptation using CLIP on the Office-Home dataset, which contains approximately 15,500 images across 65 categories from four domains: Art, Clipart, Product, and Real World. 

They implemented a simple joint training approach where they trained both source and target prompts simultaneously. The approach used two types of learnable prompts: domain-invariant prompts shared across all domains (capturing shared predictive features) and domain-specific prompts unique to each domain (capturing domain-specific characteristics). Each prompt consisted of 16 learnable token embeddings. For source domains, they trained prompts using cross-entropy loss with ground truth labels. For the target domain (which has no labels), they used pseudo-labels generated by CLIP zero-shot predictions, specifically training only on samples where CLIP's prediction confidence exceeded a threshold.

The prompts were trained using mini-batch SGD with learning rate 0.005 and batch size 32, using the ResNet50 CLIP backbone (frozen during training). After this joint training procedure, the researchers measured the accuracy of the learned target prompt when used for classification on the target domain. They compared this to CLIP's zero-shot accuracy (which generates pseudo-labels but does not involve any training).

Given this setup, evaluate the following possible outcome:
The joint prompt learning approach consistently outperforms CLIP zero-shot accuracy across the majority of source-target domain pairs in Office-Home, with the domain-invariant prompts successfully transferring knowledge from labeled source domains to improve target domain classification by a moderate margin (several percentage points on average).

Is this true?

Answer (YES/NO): NO